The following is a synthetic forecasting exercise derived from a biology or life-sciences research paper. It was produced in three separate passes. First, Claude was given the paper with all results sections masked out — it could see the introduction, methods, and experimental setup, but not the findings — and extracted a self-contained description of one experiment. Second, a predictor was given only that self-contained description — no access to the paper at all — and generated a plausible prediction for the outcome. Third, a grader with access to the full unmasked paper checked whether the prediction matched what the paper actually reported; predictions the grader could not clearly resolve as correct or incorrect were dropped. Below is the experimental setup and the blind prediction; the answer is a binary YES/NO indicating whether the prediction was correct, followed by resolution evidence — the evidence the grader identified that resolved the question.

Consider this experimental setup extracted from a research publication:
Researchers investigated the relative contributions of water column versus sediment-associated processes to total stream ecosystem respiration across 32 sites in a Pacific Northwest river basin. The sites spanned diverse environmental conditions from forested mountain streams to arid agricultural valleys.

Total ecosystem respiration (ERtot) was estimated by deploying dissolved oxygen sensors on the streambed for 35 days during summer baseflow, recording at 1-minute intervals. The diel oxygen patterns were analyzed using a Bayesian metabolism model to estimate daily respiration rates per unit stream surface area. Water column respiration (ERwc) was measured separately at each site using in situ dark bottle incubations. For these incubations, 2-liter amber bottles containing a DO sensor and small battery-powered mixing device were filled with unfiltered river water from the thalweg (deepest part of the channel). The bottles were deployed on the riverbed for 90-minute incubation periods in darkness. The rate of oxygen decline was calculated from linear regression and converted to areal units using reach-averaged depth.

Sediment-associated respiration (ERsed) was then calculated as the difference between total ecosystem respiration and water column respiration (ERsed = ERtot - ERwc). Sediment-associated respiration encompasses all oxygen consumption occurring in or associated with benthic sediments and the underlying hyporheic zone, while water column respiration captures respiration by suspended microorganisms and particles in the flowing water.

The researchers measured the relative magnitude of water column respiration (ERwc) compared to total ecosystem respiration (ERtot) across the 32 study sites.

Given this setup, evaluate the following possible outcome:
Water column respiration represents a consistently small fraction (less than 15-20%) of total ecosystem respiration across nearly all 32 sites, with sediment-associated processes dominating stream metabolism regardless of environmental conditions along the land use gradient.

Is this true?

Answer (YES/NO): YES